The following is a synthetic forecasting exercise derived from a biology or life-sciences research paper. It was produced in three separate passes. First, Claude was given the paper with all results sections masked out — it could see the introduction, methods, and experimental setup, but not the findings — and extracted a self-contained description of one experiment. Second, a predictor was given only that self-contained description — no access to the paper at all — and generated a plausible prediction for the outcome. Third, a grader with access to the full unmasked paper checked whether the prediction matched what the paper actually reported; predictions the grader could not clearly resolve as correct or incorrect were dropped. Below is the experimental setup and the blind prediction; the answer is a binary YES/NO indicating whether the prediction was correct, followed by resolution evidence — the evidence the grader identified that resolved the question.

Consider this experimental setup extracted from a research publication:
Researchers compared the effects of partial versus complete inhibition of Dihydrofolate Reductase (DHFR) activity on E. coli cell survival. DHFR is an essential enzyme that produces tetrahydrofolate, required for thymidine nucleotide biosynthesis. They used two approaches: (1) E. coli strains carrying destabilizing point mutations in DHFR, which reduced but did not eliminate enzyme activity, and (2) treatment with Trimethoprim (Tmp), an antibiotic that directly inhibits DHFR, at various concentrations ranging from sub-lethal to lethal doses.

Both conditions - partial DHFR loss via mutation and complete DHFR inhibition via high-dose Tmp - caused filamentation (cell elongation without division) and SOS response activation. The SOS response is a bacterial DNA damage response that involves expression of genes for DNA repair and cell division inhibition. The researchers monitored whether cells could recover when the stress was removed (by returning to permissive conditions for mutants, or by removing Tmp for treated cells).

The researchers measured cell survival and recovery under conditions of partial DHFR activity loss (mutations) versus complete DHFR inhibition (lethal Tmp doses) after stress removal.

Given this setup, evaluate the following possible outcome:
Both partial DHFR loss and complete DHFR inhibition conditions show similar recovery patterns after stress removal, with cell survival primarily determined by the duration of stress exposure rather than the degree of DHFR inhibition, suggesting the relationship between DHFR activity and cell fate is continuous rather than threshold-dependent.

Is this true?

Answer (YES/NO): NO